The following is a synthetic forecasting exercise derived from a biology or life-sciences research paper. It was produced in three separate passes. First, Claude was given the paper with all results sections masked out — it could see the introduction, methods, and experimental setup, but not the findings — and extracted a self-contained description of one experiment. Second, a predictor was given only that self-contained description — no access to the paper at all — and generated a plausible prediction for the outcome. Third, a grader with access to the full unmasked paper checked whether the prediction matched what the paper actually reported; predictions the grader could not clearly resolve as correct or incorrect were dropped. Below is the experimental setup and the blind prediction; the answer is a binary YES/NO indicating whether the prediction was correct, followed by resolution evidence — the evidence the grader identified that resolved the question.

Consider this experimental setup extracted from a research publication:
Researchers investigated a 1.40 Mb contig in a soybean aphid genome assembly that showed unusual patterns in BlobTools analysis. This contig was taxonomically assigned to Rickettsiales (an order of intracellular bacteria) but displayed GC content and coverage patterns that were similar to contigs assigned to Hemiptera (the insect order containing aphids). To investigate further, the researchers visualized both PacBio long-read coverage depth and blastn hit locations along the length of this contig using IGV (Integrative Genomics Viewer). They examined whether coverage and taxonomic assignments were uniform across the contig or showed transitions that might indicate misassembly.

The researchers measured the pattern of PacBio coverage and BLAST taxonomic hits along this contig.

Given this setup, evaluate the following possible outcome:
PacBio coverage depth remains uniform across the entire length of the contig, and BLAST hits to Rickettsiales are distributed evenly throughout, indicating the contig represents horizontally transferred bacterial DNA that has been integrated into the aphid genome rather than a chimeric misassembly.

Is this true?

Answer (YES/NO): NO